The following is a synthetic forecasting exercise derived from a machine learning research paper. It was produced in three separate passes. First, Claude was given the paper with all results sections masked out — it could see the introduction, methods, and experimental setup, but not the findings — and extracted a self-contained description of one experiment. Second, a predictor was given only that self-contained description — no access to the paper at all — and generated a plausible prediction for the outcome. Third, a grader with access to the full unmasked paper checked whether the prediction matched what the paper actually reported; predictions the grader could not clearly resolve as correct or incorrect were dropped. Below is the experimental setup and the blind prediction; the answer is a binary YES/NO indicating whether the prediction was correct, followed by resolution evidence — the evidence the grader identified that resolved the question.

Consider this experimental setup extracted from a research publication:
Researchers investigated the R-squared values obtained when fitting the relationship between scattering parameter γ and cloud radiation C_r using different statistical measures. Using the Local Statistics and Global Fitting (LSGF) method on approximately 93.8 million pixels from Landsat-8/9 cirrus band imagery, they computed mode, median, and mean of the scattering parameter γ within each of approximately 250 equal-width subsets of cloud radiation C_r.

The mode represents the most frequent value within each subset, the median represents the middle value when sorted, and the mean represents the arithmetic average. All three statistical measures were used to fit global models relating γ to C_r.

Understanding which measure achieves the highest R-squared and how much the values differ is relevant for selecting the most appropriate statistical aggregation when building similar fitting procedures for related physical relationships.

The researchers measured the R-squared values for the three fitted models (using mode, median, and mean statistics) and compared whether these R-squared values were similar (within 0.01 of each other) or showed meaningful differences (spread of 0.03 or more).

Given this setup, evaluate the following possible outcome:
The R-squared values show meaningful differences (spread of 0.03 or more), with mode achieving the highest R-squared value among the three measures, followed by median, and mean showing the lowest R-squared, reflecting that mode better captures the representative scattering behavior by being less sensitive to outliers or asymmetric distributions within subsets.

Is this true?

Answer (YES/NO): NO